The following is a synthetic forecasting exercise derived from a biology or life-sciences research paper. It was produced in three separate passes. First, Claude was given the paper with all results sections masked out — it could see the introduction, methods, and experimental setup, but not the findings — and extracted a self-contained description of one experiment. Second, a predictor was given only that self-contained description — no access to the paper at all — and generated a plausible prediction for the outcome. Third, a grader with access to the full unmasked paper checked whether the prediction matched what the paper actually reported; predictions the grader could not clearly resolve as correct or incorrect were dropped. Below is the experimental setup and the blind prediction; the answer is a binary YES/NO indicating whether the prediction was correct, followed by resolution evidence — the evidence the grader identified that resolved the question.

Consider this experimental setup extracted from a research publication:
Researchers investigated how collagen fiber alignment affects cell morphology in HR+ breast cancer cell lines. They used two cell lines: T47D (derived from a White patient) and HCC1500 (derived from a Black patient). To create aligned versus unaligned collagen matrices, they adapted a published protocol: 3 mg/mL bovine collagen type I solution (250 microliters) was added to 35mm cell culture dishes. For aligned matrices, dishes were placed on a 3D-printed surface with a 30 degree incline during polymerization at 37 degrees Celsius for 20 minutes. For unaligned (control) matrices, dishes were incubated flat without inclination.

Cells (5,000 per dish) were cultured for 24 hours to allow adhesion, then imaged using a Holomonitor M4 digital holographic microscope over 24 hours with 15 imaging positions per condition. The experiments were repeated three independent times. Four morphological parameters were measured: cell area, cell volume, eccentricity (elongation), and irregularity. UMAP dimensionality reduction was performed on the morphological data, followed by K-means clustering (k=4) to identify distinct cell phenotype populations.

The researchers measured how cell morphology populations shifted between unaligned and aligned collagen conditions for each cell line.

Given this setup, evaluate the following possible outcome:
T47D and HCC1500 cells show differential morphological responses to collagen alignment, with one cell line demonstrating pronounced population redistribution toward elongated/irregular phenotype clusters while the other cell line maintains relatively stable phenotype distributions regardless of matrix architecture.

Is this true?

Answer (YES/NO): YES